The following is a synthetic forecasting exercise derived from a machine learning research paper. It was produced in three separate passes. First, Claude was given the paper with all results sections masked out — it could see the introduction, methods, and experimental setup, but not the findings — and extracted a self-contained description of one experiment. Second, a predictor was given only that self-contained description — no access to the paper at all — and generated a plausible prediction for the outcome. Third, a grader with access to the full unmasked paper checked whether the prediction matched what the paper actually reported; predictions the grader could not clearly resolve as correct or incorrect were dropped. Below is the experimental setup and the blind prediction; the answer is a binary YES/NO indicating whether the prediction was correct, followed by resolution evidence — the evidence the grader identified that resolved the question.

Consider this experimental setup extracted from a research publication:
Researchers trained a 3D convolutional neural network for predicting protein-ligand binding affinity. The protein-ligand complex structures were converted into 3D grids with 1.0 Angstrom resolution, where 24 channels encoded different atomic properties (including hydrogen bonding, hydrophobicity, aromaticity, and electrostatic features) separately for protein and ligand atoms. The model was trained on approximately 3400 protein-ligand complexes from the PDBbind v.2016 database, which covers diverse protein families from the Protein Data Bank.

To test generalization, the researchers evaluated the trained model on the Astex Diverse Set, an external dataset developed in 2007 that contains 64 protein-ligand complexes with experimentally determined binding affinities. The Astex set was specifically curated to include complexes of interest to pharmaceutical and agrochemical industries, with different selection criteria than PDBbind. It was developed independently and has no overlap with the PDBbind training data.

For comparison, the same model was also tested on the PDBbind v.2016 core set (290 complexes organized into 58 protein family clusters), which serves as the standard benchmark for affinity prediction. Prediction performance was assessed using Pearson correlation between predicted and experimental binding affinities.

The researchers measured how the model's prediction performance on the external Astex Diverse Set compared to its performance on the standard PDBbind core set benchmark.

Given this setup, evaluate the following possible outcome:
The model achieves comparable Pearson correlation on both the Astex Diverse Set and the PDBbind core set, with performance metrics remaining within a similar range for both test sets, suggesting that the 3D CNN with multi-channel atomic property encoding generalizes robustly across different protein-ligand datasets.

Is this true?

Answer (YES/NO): NO